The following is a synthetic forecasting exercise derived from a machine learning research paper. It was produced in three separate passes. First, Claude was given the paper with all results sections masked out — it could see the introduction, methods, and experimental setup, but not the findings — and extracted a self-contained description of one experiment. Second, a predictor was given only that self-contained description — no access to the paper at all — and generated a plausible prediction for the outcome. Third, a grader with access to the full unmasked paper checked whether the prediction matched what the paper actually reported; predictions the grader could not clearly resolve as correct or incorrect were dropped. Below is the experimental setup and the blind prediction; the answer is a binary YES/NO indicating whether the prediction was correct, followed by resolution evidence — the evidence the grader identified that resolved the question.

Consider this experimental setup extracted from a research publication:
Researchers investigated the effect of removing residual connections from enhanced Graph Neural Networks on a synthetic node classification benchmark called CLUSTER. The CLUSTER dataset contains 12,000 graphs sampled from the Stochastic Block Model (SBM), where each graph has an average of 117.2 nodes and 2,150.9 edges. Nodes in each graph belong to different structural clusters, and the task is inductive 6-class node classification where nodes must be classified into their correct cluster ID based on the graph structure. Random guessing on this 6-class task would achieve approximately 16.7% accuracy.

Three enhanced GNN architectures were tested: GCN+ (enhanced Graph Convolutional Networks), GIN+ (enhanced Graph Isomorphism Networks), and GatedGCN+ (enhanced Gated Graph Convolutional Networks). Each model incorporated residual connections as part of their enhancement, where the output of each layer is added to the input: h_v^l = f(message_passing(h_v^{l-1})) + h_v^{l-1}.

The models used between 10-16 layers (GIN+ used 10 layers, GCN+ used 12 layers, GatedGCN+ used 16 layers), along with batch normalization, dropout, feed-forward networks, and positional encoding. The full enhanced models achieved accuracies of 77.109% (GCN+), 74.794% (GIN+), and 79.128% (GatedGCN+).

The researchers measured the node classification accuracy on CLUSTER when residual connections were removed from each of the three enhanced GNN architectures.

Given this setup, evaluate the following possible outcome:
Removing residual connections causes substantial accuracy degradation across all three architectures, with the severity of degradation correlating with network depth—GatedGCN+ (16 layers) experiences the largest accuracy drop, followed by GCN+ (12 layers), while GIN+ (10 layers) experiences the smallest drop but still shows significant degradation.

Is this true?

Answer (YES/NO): YES